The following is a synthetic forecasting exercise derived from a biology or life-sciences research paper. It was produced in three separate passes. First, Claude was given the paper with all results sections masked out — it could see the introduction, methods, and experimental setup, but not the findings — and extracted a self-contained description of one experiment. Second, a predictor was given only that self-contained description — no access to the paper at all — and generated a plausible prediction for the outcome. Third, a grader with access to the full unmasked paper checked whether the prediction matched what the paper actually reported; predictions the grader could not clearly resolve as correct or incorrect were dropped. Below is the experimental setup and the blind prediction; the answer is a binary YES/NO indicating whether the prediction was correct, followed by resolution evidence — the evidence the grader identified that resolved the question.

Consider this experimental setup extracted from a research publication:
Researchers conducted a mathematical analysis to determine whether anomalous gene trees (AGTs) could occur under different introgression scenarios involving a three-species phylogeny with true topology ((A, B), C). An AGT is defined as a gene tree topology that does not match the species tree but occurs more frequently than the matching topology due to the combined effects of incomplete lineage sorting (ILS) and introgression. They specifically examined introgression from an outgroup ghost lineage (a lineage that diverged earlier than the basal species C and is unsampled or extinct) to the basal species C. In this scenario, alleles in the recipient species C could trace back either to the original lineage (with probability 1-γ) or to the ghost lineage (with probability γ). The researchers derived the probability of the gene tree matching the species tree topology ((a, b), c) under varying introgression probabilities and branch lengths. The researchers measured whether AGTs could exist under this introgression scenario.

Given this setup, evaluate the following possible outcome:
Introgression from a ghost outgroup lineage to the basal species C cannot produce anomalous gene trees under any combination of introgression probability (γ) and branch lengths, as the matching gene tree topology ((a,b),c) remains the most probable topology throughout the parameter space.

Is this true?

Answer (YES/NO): YES